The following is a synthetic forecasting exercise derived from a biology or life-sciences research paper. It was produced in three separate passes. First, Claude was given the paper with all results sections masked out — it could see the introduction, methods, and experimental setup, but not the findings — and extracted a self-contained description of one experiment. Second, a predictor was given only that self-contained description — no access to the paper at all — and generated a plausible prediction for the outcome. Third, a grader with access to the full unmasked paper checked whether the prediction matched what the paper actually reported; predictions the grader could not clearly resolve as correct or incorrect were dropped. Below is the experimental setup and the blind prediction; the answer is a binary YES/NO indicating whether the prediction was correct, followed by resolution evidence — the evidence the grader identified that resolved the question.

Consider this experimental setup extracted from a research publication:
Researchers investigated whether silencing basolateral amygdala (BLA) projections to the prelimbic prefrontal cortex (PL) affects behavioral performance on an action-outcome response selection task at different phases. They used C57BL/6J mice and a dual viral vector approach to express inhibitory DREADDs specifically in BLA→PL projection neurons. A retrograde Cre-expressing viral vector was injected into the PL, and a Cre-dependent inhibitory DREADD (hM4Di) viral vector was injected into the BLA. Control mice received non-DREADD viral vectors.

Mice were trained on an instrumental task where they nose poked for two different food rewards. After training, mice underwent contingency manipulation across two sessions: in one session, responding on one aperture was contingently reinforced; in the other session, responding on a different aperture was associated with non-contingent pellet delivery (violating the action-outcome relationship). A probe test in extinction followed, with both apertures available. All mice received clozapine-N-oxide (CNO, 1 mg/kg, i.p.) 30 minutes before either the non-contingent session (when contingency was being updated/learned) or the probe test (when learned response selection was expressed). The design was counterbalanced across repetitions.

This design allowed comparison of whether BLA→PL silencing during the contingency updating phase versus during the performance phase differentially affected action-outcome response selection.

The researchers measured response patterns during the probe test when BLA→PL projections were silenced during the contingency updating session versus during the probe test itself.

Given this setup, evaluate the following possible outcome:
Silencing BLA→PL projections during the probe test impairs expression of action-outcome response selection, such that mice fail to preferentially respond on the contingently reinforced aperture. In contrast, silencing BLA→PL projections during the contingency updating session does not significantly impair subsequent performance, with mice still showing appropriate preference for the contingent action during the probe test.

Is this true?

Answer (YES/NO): YES